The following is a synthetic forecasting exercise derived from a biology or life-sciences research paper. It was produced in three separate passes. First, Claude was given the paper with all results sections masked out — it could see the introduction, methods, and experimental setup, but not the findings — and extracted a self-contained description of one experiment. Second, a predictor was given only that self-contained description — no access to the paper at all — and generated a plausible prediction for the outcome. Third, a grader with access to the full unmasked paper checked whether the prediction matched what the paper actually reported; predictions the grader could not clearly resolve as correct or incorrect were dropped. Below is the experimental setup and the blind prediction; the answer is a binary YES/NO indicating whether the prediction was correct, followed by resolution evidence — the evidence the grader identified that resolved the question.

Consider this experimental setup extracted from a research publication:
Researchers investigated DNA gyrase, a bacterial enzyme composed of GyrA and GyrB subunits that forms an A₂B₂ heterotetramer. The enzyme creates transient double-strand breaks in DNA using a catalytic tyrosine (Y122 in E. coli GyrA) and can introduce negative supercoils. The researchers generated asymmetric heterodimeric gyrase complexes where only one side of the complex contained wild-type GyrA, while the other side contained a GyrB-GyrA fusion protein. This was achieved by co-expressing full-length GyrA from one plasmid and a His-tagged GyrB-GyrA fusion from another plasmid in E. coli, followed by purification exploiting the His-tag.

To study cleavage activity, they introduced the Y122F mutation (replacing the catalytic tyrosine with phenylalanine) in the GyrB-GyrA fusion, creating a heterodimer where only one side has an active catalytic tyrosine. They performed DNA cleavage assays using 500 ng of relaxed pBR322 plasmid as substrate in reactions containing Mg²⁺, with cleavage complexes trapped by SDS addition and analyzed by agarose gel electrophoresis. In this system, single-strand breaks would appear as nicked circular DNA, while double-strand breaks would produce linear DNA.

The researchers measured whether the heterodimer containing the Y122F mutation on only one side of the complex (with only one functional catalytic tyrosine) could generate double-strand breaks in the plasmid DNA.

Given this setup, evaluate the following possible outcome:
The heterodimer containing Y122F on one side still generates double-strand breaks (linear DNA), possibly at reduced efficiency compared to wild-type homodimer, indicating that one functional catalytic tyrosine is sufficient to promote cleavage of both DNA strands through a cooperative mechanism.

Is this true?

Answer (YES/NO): NO